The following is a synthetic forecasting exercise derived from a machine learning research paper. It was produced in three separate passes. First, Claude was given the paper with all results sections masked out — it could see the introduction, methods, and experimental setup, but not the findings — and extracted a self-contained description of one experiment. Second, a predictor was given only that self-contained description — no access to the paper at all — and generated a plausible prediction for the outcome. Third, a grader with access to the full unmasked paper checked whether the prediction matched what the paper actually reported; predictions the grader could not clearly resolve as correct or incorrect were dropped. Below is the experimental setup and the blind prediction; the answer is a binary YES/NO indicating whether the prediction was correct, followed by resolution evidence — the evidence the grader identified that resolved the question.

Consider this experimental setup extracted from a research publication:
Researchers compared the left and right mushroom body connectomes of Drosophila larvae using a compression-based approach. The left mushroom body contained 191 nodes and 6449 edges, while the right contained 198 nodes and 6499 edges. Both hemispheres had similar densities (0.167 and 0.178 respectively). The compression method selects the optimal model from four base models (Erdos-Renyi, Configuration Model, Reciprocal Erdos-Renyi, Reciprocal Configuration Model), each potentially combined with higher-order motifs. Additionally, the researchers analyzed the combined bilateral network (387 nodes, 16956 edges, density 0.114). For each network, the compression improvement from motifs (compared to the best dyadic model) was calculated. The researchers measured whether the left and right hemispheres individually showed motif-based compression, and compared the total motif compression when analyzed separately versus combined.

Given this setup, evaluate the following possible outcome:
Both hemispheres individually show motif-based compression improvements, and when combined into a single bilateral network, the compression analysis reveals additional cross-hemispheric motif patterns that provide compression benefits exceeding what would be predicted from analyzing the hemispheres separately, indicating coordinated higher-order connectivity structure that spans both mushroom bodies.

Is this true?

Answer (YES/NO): YES